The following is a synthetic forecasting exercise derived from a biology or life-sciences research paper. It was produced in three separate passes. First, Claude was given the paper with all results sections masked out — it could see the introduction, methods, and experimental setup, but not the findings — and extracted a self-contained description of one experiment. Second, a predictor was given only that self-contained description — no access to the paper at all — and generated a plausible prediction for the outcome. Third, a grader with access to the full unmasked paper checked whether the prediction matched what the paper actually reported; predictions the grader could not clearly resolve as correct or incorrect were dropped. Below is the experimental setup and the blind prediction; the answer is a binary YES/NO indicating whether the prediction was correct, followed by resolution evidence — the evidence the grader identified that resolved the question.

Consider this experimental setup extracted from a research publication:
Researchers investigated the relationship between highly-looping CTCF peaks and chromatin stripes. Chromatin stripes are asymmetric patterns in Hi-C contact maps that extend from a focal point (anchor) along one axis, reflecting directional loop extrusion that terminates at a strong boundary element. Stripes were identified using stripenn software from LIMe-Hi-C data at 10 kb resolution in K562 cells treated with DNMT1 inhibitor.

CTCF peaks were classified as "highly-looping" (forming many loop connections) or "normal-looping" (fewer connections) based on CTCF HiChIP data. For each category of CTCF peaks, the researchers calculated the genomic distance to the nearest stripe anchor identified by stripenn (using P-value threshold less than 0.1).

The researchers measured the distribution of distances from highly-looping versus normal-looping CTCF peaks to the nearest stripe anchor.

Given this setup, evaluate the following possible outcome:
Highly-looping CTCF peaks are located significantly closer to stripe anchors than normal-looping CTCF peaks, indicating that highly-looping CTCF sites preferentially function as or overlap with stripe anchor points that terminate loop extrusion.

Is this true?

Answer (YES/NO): YES